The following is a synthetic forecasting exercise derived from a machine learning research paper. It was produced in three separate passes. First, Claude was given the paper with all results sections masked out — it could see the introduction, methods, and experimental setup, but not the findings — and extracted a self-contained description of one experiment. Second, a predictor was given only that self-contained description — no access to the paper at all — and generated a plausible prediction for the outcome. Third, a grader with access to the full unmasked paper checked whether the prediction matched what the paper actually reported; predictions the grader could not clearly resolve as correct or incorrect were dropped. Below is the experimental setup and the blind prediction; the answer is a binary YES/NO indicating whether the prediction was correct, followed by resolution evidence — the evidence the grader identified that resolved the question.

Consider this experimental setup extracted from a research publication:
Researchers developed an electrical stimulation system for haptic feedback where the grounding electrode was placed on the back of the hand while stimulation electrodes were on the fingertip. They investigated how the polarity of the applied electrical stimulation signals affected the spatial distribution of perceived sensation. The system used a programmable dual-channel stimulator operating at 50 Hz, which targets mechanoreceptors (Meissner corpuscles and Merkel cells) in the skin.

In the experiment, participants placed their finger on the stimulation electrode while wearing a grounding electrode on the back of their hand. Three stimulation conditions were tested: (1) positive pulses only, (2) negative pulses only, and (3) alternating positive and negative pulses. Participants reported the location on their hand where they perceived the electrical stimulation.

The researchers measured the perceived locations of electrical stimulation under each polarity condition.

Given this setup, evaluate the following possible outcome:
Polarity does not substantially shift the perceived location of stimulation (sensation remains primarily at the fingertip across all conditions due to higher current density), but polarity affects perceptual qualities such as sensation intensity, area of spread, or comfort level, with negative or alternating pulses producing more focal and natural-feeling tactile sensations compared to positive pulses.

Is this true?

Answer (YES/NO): NO